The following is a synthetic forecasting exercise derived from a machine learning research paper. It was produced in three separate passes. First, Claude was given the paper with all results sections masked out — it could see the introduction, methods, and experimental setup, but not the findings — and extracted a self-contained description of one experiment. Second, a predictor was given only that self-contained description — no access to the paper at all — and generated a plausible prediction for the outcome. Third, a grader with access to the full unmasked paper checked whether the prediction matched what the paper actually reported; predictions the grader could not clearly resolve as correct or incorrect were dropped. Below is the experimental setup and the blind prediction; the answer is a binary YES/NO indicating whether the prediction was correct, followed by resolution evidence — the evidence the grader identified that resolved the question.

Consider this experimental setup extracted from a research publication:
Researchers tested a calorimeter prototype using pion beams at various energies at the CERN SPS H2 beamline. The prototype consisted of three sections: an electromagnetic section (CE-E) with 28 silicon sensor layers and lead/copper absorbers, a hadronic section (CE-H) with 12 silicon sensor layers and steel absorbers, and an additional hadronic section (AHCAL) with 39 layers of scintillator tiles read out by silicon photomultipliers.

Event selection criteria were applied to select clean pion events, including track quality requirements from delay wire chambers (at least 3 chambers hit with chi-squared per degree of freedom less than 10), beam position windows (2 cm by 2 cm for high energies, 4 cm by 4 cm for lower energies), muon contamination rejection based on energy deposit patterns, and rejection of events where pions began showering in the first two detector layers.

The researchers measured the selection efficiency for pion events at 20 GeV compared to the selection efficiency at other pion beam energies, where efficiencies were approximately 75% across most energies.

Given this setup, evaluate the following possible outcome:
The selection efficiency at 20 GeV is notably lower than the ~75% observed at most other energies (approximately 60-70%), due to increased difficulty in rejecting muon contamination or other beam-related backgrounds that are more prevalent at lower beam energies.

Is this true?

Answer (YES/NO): NO